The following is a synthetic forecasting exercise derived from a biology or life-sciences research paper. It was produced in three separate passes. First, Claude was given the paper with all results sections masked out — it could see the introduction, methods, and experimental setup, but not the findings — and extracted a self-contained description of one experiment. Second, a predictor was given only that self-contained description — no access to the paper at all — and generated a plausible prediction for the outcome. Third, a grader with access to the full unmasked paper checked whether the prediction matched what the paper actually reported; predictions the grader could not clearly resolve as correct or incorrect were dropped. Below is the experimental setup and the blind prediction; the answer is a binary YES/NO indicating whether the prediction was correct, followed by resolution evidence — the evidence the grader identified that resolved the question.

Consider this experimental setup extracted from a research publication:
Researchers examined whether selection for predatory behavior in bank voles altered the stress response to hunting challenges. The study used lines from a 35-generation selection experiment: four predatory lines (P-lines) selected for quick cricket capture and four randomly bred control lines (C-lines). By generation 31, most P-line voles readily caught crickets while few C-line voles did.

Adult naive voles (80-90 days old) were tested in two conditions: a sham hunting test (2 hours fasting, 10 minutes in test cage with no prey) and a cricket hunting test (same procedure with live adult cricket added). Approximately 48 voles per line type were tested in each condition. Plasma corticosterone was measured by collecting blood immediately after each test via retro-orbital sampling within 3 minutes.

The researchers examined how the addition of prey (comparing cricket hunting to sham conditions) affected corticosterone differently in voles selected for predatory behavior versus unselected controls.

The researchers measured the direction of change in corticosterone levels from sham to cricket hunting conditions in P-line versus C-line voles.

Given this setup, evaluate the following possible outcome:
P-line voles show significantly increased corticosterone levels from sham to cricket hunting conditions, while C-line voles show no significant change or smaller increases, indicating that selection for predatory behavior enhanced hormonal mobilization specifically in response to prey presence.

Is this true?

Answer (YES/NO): NO